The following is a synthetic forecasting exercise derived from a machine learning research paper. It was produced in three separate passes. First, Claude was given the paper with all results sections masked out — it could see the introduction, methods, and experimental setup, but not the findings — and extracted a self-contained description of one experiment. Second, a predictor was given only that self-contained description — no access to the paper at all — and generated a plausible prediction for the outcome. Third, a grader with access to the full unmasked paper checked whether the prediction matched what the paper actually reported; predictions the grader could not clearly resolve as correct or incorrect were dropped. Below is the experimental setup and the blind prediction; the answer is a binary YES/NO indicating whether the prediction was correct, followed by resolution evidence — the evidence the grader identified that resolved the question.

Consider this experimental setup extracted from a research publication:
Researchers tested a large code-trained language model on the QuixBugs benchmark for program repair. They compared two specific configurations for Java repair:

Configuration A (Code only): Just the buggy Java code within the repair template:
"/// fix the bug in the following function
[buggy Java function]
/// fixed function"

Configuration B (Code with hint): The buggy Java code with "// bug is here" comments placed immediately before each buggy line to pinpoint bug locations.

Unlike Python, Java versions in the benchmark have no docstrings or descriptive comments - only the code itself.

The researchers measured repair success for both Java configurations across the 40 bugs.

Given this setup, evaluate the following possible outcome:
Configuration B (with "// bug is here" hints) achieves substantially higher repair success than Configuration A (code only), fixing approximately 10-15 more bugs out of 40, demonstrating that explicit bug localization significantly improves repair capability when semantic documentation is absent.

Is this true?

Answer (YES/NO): NO